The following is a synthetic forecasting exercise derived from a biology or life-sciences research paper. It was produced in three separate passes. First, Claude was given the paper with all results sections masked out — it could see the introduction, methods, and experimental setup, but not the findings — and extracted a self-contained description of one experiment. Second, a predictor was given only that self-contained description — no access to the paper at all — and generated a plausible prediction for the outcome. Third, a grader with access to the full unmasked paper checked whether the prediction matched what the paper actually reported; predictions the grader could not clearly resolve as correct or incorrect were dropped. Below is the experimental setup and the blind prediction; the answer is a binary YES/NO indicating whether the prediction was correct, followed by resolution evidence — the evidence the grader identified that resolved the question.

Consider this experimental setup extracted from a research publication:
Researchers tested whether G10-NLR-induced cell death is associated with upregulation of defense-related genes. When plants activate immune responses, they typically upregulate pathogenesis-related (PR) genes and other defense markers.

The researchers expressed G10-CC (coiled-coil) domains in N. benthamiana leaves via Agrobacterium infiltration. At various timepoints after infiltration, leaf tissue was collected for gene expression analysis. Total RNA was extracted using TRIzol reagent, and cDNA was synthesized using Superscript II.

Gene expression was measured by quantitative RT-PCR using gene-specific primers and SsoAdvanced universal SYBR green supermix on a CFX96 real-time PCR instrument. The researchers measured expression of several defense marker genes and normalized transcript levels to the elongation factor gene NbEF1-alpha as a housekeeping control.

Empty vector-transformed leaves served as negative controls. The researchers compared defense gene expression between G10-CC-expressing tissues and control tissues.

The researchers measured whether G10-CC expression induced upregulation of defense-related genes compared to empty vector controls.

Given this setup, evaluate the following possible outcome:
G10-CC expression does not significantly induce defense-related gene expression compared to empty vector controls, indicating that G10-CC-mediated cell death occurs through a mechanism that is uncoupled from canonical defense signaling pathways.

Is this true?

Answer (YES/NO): NO